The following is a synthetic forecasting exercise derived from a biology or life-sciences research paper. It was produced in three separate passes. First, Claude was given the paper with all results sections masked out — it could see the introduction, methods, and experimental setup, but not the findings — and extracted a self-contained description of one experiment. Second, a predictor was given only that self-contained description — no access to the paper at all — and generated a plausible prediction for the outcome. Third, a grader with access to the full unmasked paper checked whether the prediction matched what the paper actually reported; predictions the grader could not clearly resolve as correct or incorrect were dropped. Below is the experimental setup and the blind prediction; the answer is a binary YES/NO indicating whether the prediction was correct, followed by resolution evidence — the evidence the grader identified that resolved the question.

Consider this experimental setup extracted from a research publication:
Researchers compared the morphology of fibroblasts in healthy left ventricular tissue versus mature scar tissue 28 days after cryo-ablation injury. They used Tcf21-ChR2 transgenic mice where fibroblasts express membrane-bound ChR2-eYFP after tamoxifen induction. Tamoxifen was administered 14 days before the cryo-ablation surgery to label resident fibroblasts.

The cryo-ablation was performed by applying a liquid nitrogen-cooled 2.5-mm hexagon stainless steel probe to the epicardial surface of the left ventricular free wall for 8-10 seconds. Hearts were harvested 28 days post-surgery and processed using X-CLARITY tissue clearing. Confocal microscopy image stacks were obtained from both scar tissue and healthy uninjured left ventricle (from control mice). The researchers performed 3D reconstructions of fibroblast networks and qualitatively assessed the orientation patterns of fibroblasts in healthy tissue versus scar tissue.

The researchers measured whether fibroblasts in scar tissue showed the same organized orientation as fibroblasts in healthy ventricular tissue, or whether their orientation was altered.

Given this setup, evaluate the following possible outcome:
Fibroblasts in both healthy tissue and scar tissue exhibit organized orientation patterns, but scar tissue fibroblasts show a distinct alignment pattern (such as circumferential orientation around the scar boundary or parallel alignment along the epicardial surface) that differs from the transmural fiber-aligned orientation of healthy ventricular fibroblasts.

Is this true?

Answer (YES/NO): NO